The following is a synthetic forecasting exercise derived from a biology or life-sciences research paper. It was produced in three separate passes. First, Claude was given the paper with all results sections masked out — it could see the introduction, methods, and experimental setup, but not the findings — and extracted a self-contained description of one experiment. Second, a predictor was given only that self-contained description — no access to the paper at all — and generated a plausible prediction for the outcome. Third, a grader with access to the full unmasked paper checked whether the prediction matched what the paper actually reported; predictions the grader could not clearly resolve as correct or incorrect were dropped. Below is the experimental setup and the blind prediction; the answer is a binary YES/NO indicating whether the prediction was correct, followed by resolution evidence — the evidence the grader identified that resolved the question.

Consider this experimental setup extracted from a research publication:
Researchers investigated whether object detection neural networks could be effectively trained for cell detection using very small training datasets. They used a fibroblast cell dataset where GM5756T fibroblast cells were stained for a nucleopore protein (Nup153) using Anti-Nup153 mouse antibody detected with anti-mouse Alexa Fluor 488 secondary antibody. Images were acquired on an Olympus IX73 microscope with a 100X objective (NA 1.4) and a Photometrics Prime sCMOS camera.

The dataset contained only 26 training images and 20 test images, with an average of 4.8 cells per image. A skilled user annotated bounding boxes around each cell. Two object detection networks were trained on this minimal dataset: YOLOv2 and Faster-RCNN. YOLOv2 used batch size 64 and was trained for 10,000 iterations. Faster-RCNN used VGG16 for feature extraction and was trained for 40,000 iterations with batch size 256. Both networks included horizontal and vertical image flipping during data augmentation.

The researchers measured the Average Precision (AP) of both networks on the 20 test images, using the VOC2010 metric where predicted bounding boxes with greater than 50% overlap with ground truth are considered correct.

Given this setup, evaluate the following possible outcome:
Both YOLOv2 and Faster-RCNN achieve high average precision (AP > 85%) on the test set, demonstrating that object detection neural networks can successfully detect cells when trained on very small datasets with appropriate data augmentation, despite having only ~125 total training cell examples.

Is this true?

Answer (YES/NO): YES